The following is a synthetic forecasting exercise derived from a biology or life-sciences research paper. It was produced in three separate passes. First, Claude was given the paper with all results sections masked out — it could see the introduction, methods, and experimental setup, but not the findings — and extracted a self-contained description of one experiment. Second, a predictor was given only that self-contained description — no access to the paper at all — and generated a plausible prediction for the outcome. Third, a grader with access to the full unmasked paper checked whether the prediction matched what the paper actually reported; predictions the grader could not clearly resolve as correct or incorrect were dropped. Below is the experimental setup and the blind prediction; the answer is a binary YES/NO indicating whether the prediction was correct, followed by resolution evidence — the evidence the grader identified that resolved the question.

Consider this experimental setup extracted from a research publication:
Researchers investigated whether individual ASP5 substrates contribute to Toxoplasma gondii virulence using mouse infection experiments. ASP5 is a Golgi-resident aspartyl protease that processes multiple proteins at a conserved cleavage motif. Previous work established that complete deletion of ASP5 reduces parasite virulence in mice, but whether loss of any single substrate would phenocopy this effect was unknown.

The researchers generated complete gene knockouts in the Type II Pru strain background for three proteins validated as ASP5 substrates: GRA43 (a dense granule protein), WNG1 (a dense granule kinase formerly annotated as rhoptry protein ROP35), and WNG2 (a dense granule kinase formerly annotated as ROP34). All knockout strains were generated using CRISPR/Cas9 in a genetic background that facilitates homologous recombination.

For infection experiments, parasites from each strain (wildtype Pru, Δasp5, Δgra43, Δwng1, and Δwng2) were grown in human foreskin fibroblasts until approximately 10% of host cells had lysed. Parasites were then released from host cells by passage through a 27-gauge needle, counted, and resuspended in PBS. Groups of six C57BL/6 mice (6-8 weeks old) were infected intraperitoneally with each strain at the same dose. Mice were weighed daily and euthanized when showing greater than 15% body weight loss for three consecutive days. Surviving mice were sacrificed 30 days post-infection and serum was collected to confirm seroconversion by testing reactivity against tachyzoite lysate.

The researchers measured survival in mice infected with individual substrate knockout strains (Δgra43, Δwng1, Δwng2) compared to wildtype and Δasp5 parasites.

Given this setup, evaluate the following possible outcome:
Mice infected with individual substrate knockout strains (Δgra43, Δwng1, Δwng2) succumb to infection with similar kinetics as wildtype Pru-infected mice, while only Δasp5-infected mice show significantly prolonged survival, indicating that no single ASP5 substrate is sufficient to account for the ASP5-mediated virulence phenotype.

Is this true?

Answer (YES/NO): NO